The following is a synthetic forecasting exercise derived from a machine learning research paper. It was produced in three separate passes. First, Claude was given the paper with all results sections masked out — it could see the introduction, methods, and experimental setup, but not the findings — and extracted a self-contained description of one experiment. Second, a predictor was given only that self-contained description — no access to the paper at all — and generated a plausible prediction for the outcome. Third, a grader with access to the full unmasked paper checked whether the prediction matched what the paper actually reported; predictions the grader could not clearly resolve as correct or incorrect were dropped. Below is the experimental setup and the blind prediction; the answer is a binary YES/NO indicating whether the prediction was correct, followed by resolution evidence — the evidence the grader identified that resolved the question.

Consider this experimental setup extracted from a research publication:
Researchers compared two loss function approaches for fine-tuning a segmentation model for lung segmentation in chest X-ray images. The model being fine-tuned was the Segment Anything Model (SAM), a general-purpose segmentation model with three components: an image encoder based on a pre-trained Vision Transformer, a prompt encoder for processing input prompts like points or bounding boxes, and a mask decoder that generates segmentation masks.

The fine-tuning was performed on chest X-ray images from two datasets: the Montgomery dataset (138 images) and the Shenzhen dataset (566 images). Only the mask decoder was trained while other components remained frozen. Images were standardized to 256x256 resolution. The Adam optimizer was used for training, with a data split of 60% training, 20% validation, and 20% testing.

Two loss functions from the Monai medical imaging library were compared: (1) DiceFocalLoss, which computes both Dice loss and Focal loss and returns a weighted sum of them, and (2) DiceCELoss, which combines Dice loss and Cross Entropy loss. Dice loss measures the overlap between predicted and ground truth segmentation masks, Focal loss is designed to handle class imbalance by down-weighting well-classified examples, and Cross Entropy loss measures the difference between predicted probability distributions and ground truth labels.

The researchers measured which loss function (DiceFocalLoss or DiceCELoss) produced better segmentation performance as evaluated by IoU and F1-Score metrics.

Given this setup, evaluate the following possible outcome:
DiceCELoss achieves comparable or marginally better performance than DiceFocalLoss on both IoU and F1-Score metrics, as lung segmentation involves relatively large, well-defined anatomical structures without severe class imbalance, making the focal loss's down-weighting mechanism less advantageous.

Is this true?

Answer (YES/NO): NO